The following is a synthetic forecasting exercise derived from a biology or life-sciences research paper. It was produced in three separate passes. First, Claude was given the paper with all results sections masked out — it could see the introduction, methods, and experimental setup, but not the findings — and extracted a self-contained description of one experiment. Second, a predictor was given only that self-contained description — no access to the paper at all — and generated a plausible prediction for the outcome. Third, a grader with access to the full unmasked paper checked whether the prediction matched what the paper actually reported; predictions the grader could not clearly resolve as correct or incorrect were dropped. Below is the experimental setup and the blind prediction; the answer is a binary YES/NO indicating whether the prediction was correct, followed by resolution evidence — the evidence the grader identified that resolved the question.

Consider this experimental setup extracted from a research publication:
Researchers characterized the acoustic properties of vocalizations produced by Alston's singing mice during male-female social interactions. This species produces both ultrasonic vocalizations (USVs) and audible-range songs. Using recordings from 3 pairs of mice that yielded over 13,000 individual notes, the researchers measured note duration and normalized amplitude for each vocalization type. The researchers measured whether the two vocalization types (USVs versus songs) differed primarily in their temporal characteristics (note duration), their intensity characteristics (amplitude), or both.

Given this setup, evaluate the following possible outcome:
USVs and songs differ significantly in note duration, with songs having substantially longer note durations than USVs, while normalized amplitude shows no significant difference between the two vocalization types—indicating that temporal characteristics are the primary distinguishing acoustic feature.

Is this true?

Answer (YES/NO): NO